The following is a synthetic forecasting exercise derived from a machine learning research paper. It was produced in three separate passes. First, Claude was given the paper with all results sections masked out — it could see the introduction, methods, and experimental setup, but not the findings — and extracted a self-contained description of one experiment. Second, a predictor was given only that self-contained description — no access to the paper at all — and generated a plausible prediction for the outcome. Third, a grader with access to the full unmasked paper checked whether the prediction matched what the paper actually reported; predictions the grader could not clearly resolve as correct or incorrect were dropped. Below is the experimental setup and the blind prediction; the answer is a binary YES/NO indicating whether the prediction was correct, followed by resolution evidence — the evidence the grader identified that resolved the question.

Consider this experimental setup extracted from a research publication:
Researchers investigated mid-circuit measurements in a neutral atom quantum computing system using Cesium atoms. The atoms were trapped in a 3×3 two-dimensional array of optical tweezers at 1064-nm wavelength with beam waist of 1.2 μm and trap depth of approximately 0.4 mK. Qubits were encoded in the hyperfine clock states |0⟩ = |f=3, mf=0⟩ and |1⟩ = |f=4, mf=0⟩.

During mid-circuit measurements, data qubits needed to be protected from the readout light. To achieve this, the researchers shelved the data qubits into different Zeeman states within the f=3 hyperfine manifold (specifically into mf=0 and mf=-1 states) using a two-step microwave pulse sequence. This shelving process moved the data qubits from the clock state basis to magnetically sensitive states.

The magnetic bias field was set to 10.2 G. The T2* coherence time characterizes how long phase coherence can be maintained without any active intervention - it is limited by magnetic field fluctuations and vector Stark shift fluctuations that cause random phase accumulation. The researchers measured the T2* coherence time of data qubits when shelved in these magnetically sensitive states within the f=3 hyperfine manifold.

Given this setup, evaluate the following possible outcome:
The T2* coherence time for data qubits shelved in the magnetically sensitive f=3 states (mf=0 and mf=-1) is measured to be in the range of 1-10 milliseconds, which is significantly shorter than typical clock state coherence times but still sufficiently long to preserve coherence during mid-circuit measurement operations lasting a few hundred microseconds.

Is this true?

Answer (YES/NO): NO